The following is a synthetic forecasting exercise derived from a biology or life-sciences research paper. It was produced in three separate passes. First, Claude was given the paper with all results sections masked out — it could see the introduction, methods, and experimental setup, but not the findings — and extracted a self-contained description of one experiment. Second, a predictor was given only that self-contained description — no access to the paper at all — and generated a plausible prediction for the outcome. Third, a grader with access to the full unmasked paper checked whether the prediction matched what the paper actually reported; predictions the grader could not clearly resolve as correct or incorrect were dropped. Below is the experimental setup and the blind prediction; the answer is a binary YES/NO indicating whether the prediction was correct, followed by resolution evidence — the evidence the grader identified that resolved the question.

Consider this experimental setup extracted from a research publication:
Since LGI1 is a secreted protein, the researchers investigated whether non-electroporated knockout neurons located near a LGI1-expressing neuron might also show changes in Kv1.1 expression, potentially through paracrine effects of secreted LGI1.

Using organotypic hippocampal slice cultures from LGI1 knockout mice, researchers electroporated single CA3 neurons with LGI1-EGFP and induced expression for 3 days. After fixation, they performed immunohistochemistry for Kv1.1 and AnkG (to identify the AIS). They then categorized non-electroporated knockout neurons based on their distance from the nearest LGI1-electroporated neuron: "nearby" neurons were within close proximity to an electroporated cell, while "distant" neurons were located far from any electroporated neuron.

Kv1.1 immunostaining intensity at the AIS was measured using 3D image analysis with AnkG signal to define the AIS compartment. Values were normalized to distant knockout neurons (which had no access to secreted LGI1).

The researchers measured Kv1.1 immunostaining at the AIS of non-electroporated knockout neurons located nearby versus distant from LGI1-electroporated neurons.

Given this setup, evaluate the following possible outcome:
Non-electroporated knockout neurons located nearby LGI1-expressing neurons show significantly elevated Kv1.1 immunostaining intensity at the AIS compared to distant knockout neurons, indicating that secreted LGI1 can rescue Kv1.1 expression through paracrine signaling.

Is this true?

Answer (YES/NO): NO